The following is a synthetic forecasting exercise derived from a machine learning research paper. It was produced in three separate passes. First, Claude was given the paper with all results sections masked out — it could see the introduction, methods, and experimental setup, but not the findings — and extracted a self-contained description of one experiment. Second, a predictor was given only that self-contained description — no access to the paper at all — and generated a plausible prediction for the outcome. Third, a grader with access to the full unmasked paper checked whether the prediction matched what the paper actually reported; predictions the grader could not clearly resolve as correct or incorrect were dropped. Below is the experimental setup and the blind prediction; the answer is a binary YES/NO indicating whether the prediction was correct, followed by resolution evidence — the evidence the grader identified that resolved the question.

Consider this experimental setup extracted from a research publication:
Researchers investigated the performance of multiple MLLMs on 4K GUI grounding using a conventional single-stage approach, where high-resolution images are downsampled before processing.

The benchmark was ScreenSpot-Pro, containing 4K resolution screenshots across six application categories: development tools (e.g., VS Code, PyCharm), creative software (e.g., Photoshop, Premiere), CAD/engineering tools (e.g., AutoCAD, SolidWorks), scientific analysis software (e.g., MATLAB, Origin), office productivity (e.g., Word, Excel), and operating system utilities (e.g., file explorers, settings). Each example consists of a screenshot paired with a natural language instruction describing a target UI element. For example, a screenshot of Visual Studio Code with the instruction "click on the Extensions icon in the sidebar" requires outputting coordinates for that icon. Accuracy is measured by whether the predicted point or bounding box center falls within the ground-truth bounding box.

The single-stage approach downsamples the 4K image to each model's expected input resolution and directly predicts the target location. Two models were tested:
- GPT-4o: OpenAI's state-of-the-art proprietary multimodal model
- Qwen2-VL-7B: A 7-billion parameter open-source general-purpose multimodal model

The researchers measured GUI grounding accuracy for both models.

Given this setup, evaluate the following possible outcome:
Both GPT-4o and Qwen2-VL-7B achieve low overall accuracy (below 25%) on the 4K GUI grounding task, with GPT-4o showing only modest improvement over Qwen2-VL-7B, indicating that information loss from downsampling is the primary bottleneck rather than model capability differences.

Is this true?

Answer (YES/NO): NO